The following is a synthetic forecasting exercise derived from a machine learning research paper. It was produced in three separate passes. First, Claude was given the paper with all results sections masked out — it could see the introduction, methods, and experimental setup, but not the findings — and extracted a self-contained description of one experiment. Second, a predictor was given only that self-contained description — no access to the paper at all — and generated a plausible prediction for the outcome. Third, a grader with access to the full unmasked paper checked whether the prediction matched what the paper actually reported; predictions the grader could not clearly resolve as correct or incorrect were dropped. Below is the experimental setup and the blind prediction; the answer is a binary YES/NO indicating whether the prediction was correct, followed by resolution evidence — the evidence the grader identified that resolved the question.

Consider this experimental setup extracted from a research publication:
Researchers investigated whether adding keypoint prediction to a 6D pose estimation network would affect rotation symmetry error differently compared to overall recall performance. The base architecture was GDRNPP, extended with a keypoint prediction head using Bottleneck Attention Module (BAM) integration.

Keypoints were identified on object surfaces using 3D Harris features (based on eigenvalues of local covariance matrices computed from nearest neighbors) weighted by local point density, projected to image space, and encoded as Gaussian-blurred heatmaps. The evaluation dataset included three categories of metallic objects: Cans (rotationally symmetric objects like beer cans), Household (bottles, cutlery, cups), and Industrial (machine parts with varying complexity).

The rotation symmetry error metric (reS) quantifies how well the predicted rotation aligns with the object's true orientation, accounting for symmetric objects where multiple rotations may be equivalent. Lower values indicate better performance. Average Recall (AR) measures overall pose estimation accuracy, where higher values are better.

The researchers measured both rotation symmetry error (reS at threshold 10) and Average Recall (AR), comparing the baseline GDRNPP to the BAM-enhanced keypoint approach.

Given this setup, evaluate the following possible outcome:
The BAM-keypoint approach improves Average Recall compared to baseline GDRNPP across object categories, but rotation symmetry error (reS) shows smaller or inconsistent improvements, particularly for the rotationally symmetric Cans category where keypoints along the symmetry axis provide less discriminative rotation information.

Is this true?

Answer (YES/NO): NO